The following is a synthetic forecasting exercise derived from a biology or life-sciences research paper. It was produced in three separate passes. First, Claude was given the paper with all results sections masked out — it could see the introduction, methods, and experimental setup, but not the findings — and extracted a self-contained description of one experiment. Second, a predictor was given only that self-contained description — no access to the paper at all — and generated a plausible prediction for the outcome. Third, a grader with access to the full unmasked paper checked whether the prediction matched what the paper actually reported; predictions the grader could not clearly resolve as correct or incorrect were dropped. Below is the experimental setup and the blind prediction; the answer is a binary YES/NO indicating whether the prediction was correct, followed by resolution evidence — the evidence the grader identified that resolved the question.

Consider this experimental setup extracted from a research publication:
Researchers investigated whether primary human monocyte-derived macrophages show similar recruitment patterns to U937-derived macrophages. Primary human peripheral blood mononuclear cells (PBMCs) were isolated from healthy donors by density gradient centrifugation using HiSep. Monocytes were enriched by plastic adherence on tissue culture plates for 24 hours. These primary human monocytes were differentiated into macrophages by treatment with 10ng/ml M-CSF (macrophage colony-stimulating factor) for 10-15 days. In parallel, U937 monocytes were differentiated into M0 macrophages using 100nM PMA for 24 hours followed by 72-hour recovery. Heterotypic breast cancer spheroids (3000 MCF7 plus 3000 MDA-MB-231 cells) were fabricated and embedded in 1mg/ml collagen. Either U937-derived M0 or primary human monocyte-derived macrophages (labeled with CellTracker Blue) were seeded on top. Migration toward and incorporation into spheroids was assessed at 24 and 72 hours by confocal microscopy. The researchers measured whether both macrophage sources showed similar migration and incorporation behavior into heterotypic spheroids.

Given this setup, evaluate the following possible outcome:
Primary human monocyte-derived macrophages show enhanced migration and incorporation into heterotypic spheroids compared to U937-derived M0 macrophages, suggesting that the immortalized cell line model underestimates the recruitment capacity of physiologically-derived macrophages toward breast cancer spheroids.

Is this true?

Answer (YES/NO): NO